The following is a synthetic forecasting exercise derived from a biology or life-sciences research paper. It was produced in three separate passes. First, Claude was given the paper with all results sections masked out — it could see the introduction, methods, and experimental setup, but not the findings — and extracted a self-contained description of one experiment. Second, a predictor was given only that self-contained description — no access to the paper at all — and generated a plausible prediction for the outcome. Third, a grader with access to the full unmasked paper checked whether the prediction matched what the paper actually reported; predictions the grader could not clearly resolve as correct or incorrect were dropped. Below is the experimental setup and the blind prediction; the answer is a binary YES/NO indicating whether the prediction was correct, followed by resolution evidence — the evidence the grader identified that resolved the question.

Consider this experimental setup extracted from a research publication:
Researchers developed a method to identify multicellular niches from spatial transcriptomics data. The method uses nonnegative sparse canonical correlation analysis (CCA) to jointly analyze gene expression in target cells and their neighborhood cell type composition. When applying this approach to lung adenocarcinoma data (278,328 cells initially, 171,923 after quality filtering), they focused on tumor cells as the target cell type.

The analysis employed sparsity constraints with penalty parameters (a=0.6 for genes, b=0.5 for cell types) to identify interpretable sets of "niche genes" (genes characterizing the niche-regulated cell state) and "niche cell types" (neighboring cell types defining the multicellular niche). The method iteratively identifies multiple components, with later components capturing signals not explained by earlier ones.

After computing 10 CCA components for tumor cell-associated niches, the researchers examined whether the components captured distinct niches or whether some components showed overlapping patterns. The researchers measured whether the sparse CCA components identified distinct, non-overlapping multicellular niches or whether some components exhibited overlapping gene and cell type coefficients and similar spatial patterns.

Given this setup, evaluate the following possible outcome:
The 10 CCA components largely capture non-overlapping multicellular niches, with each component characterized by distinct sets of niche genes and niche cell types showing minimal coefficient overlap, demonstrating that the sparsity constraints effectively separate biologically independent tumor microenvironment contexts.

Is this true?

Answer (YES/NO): NO